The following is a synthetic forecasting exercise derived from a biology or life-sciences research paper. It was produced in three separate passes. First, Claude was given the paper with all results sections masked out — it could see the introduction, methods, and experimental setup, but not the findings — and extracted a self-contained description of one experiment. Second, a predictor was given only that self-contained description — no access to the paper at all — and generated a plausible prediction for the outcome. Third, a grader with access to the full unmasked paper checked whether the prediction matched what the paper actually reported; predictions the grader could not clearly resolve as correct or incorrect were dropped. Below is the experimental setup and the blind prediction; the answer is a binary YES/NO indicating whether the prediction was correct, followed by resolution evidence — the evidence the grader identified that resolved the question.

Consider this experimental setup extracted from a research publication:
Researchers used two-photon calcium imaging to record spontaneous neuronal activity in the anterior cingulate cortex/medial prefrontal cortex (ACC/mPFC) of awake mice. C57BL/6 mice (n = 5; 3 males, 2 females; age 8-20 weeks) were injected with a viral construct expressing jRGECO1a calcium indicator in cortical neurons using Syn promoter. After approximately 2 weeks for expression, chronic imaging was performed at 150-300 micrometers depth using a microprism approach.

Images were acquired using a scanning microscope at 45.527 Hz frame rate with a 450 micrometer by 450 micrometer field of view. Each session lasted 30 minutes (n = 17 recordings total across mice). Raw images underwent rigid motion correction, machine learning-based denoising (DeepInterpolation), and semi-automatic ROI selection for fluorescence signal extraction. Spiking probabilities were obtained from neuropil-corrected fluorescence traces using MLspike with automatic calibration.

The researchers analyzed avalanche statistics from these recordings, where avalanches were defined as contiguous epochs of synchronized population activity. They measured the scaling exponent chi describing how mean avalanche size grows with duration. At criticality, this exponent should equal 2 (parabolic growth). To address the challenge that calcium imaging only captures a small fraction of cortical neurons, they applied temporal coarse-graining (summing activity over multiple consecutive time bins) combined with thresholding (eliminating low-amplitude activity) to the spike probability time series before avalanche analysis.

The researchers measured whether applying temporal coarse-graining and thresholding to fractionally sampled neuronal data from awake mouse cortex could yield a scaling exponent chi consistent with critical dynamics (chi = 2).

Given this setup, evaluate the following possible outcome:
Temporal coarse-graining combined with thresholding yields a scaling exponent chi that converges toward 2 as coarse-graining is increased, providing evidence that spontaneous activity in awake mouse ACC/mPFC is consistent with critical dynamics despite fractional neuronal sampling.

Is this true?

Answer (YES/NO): YES